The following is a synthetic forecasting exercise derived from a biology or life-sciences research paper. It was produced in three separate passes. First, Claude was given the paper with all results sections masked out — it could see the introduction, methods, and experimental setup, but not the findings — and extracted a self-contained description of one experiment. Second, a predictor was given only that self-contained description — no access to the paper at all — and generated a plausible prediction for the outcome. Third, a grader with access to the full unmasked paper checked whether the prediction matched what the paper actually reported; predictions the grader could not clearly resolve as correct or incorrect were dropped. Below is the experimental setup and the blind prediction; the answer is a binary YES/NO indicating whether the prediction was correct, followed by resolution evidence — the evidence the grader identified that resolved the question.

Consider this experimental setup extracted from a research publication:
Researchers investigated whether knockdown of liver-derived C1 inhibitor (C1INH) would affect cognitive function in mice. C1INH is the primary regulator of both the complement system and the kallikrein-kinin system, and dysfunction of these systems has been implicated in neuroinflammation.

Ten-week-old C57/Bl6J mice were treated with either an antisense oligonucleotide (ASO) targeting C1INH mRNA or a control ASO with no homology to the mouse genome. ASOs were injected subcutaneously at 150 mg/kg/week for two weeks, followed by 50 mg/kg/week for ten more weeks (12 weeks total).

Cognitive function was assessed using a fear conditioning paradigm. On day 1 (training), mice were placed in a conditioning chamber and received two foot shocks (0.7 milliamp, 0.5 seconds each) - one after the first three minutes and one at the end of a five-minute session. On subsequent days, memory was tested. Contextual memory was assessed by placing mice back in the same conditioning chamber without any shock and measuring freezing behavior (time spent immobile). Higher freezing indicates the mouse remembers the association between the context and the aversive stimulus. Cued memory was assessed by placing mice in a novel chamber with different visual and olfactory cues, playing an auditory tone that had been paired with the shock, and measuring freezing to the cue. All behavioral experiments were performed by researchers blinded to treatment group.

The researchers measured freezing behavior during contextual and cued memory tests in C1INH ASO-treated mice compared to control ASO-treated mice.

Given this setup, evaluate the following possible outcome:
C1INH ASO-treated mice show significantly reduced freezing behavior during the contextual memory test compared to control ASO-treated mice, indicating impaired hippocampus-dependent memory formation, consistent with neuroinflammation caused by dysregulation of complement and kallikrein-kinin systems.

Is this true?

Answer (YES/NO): NO